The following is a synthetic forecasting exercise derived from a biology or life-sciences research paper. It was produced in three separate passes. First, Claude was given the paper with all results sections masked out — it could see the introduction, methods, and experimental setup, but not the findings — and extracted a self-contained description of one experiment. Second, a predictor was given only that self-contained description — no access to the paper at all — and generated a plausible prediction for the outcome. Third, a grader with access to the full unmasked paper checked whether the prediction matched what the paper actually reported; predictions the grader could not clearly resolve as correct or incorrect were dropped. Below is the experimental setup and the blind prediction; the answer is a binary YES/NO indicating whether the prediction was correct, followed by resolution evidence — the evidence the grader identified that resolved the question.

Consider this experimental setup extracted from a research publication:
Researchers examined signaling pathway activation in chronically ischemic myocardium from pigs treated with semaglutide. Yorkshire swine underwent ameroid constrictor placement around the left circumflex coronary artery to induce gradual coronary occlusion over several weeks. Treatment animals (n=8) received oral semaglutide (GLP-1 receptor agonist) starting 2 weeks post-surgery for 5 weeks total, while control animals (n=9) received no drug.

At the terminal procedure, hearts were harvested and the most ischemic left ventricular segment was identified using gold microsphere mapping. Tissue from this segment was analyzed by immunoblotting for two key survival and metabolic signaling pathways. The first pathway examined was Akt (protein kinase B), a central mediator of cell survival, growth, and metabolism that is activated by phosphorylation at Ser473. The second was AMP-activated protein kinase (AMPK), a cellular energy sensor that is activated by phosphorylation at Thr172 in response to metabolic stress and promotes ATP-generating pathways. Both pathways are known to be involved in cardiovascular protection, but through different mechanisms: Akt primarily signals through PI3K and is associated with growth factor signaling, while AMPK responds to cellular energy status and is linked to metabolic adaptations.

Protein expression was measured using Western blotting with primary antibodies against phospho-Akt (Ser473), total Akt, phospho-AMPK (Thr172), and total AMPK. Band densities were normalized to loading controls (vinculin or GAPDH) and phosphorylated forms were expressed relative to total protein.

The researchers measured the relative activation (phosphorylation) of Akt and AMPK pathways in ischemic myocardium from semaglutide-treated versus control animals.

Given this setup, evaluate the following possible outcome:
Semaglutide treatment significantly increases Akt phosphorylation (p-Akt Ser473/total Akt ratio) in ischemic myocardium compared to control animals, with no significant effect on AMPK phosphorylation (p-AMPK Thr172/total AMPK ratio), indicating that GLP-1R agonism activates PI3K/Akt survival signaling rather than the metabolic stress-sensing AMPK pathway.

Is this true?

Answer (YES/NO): NO